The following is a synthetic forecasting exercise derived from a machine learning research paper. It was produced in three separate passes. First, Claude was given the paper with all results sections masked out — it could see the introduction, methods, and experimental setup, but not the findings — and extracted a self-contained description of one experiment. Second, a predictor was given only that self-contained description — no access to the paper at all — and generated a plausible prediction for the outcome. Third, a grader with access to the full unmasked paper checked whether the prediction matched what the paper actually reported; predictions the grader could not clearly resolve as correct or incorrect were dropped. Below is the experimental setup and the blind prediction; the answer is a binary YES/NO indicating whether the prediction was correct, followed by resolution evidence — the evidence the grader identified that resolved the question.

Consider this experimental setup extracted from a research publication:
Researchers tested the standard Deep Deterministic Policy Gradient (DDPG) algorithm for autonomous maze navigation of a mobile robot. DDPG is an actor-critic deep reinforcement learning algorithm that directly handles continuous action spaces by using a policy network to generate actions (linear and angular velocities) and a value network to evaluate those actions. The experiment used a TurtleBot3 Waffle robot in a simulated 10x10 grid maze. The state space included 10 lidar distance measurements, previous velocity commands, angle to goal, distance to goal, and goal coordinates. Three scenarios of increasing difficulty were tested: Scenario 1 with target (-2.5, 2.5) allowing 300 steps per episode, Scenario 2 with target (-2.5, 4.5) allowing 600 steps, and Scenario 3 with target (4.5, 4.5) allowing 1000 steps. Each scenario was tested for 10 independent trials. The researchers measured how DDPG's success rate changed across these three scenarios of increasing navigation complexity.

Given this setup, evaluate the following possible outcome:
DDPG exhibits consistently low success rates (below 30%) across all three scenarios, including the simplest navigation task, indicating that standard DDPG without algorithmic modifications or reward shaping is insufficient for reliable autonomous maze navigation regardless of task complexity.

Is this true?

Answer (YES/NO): YES